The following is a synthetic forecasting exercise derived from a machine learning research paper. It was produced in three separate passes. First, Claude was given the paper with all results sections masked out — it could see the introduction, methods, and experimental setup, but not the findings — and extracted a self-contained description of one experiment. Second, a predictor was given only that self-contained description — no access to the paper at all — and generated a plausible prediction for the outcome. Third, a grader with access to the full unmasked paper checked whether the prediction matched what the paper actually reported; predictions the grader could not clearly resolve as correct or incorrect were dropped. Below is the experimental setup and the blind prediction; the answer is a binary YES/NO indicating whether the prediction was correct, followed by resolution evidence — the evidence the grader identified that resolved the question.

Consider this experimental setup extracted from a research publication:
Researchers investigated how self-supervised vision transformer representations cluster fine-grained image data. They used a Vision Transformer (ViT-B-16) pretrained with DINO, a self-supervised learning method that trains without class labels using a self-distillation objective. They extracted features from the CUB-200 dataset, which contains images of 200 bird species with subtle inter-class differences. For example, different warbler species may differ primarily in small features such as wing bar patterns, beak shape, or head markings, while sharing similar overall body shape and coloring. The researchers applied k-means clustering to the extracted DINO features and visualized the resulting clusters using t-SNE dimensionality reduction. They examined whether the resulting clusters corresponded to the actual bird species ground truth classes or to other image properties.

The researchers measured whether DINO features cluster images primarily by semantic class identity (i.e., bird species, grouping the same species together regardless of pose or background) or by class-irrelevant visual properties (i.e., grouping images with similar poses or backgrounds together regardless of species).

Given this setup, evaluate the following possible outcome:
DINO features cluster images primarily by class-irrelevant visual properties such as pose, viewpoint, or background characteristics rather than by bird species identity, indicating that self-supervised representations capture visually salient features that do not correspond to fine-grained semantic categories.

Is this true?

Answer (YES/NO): YES